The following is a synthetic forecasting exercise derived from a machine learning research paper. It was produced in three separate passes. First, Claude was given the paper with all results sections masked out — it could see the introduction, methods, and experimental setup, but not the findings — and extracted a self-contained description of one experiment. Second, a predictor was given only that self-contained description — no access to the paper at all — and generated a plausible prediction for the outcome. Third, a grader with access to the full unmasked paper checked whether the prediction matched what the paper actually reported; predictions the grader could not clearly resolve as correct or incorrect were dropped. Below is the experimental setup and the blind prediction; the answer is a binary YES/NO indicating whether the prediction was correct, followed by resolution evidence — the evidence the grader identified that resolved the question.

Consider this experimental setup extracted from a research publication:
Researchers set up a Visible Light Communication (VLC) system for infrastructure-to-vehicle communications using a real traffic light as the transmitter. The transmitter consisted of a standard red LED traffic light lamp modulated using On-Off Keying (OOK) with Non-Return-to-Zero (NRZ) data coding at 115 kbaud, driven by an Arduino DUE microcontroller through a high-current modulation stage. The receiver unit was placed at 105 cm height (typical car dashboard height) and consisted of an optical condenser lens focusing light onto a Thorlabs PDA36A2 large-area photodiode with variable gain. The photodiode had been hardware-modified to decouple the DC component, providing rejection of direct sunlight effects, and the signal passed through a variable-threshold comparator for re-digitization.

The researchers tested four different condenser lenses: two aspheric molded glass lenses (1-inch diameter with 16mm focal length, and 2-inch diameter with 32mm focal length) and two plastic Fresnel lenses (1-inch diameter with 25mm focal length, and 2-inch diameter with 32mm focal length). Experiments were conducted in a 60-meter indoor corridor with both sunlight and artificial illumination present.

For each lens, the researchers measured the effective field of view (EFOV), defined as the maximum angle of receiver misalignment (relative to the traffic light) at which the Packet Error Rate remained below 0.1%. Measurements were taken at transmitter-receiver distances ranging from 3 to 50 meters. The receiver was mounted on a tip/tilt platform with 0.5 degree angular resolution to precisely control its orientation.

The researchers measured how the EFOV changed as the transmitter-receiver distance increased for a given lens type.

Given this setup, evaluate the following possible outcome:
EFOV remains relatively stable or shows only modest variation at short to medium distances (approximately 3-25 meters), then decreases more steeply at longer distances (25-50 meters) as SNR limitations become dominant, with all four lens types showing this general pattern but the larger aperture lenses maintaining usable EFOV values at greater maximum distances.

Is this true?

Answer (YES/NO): NO